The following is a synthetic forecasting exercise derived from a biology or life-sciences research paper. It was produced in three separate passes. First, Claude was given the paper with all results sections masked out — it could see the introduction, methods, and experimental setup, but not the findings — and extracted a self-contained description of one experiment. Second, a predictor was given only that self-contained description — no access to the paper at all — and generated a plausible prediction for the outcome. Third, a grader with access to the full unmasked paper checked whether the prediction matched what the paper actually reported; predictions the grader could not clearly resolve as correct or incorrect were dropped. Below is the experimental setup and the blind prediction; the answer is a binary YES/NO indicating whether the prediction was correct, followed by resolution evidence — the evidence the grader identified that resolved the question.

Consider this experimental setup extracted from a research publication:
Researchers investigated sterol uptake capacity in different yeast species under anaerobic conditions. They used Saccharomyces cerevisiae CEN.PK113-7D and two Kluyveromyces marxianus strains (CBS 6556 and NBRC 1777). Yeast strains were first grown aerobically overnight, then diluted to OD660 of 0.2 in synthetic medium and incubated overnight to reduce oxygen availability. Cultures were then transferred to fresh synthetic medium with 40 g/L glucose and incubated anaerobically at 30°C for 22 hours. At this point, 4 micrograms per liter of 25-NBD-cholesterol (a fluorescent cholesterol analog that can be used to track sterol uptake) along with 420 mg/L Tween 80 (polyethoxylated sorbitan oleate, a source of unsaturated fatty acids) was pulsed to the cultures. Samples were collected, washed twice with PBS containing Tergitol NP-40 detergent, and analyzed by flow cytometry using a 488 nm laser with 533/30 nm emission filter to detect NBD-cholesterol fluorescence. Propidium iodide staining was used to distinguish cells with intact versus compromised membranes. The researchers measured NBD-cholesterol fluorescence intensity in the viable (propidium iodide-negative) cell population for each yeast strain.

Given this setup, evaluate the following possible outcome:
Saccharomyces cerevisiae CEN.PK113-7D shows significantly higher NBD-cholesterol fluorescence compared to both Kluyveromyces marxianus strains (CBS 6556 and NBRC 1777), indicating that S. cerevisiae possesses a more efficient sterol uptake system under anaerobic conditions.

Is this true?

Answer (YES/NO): YES